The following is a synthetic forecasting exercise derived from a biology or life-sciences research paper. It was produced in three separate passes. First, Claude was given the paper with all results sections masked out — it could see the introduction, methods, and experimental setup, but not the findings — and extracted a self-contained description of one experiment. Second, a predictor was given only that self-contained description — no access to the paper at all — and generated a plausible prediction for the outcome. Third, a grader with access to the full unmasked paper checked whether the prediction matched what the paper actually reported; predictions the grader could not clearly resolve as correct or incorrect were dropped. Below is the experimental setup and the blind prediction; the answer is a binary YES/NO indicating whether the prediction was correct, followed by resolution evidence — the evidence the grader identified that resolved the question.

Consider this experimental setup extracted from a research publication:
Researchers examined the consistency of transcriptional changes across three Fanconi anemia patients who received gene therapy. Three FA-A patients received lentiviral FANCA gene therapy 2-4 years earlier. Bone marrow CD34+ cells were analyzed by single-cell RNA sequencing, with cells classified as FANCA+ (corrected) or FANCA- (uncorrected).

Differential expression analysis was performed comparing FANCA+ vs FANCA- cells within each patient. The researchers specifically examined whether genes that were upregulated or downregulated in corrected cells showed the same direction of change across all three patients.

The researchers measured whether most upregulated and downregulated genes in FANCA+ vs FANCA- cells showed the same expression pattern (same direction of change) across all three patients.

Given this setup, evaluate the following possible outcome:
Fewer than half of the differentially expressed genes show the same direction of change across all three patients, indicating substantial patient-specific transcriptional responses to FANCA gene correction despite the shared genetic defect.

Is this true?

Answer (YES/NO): NO